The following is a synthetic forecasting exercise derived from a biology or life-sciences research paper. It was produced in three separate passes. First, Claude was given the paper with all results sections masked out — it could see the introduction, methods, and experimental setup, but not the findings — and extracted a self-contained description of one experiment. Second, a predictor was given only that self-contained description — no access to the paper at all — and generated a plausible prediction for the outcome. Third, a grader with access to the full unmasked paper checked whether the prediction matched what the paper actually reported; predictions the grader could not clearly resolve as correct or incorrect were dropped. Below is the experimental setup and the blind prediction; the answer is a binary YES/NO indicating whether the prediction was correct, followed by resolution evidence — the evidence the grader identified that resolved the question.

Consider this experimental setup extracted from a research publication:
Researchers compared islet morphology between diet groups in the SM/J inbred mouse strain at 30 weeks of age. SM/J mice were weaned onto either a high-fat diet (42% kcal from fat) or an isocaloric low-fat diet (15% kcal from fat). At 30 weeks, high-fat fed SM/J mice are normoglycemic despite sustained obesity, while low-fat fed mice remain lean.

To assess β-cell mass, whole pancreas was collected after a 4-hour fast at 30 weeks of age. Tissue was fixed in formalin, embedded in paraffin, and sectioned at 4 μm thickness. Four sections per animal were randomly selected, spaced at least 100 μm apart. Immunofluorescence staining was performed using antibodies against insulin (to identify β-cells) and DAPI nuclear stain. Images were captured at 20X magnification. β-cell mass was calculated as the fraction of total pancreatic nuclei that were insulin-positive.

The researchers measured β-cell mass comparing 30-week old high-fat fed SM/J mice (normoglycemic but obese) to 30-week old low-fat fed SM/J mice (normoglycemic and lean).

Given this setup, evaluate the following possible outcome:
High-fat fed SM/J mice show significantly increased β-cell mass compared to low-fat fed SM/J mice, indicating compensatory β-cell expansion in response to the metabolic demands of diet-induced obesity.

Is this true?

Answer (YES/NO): YES